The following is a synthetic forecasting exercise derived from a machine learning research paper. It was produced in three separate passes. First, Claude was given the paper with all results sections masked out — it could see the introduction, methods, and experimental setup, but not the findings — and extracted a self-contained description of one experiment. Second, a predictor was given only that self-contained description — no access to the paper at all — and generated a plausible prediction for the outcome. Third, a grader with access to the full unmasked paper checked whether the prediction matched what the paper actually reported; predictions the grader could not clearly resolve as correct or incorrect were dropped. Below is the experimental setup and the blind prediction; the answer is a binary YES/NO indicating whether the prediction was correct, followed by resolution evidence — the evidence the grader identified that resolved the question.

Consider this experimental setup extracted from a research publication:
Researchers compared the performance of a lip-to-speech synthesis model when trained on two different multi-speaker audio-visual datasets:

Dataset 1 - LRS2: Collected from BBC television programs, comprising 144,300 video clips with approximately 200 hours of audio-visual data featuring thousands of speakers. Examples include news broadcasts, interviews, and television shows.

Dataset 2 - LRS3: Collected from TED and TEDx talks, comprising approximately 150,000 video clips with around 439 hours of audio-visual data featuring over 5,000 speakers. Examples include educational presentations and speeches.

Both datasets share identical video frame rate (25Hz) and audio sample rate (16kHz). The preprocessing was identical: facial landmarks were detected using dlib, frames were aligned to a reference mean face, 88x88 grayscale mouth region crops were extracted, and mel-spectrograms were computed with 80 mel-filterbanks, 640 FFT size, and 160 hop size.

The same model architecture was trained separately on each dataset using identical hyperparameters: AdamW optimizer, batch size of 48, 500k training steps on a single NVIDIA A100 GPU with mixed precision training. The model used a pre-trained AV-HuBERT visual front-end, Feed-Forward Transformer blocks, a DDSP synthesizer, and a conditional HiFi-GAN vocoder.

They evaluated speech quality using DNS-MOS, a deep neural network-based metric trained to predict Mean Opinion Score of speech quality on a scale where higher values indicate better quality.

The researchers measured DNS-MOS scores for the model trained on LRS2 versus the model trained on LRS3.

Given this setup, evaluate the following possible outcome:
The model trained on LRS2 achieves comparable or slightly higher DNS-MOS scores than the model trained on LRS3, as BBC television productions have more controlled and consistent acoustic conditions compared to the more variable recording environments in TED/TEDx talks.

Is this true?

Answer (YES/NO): NO